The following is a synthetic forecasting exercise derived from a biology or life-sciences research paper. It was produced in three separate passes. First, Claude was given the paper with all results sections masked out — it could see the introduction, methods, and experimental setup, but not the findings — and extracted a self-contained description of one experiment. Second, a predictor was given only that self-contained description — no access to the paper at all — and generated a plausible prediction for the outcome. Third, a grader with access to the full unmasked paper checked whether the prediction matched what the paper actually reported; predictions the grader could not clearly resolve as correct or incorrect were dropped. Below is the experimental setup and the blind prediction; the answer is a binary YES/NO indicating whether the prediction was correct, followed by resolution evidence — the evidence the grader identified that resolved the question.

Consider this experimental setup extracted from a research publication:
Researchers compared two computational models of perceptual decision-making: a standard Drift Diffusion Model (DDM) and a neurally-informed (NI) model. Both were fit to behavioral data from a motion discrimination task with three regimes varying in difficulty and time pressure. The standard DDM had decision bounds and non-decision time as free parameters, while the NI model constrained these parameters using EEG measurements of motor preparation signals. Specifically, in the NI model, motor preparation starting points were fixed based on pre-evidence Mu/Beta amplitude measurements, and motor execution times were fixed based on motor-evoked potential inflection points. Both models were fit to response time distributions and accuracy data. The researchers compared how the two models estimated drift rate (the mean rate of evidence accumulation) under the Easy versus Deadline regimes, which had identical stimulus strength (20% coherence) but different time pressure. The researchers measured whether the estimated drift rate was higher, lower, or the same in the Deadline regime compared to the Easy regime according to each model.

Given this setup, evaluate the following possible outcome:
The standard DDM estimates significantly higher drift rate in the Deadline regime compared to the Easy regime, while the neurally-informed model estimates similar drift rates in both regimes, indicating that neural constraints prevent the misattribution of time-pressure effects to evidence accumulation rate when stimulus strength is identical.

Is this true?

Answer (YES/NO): NO